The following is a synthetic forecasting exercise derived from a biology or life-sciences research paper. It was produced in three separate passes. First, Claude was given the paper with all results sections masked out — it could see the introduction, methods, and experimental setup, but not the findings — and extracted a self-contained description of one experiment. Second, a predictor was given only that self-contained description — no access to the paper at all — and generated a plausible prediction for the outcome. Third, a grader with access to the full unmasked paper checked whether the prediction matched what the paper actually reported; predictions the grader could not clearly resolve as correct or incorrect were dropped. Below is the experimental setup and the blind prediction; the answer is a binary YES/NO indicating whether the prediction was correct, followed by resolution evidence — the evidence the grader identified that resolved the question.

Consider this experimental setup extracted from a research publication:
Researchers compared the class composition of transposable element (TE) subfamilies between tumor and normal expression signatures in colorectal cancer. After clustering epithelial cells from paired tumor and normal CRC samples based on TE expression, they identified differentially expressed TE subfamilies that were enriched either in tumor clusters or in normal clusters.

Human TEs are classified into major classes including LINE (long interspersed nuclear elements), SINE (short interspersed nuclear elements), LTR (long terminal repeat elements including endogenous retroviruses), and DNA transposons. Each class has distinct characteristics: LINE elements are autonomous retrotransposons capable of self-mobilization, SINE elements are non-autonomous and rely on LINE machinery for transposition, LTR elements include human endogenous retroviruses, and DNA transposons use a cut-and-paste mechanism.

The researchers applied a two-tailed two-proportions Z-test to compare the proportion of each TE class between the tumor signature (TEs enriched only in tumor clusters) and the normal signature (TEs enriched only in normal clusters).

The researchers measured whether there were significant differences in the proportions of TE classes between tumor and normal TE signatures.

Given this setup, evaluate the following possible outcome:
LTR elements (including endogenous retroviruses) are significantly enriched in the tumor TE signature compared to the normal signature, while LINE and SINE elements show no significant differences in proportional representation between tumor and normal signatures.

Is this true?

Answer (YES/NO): NO